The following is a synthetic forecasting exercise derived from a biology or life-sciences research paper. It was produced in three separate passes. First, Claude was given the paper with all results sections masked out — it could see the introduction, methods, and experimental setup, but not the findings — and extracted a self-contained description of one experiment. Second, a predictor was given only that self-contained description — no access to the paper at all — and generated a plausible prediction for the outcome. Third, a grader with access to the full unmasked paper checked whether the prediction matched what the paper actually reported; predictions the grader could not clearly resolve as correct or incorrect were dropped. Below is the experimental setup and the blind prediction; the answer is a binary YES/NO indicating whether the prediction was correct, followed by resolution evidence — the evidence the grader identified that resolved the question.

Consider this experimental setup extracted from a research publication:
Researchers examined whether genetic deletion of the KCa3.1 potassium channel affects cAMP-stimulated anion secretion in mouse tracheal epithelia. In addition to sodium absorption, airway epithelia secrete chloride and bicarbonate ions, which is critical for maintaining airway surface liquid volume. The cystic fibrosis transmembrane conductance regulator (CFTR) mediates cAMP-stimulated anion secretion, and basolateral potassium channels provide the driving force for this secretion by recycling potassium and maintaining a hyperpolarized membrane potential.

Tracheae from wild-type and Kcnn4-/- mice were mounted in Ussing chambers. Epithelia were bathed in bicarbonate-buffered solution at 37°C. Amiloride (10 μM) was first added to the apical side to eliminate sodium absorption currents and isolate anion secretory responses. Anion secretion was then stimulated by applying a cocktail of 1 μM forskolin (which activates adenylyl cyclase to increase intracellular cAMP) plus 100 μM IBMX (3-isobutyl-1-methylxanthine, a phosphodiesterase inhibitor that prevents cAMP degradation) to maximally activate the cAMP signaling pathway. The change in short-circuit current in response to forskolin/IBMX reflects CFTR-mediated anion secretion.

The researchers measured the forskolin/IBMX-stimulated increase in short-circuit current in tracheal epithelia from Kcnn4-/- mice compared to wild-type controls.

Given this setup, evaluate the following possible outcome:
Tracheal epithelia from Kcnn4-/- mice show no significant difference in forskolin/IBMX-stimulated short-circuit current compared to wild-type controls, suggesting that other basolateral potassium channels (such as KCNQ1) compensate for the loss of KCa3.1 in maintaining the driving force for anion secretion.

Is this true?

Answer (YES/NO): YES